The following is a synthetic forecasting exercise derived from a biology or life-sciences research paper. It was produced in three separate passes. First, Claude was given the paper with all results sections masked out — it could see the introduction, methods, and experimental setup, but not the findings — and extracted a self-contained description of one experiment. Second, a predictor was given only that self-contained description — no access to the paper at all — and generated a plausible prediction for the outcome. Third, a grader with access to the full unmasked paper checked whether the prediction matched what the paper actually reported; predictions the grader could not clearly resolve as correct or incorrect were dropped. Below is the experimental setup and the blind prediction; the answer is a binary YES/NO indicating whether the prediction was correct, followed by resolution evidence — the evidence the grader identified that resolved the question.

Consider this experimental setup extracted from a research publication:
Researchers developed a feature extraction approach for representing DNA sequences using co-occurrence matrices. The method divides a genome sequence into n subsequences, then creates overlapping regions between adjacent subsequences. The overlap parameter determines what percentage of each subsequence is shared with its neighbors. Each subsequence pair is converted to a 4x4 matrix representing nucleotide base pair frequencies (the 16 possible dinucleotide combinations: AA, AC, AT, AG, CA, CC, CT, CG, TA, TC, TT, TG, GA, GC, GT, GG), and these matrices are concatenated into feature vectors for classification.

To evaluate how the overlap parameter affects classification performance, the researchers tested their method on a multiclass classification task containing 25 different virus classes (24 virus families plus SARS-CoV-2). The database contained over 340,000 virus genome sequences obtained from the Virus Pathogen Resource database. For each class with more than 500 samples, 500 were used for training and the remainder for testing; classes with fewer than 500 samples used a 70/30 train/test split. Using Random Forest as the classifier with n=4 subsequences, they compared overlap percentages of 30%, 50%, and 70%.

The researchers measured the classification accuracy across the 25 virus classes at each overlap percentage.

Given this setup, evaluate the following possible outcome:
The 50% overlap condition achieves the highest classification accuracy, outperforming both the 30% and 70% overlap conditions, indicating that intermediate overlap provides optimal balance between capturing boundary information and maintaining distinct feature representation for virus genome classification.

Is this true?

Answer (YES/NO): NO